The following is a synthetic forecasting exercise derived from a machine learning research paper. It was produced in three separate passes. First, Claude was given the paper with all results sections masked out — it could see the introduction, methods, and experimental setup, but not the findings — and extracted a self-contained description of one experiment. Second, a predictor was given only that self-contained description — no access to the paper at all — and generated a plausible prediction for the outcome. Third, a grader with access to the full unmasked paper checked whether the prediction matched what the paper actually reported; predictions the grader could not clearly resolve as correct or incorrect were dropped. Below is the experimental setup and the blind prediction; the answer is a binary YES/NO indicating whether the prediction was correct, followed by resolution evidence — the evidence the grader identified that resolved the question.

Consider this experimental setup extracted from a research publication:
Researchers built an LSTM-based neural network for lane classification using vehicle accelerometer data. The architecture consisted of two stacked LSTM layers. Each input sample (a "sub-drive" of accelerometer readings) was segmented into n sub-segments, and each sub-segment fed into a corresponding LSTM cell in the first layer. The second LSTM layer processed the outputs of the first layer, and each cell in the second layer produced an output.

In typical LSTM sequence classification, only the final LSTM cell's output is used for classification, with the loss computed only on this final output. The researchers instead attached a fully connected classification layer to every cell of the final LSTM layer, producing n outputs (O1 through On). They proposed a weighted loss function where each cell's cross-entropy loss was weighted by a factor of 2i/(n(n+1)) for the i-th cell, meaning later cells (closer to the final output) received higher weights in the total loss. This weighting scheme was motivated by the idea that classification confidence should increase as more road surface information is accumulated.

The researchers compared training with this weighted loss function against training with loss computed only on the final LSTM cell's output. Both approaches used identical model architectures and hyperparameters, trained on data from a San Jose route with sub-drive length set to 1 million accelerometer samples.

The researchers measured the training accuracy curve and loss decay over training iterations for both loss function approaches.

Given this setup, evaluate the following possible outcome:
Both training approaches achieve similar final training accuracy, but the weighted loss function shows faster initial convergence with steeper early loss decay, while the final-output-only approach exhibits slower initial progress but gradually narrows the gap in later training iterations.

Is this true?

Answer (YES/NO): NO